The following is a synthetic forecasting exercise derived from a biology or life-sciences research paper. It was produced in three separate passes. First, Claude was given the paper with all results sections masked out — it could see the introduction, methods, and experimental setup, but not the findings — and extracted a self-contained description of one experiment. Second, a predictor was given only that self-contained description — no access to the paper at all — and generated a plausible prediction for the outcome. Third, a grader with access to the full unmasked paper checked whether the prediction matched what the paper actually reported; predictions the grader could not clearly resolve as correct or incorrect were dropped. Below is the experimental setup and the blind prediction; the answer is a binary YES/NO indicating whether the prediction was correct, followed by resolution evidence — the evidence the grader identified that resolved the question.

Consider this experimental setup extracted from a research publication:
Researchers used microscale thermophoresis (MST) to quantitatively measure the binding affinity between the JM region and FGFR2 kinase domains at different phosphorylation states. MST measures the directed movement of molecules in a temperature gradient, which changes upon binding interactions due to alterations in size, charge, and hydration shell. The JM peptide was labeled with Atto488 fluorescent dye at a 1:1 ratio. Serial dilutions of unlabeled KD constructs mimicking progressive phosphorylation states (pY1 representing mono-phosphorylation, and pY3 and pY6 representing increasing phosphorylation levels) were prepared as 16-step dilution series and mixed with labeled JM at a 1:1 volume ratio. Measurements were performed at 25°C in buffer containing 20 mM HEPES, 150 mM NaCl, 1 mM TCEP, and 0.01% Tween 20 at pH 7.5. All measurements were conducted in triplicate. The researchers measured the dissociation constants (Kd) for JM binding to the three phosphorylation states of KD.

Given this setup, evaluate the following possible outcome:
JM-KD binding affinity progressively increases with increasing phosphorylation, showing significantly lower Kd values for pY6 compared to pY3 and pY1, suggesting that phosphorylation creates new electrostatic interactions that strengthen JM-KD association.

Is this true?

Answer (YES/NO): NO